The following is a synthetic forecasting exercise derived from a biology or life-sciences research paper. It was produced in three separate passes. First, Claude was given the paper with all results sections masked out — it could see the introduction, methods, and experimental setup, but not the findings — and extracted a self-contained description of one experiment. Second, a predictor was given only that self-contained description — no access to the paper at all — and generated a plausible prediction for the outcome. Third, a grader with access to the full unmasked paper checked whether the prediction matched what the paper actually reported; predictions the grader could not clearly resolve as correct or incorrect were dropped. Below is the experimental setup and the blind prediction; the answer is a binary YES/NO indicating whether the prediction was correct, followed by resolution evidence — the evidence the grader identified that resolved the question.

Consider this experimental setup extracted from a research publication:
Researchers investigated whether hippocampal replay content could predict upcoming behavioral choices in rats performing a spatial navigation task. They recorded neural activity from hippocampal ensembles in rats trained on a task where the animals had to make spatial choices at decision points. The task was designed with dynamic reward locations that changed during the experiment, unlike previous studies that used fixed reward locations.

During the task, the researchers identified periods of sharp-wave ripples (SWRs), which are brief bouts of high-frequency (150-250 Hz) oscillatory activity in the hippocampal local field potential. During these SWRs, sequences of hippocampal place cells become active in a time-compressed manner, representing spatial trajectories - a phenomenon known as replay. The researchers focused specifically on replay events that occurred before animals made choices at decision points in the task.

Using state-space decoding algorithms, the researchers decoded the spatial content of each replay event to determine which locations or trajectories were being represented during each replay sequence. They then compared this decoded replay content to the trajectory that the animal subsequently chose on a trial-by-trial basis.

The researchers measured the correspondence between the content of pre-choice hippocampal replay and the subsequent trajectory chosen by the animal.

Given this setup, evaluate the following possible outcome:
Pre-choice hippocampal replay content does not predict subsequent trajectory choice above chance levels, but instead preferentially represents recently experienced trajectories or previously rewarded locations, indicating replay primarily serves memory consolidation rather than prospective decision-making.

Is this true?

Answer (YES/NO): NO